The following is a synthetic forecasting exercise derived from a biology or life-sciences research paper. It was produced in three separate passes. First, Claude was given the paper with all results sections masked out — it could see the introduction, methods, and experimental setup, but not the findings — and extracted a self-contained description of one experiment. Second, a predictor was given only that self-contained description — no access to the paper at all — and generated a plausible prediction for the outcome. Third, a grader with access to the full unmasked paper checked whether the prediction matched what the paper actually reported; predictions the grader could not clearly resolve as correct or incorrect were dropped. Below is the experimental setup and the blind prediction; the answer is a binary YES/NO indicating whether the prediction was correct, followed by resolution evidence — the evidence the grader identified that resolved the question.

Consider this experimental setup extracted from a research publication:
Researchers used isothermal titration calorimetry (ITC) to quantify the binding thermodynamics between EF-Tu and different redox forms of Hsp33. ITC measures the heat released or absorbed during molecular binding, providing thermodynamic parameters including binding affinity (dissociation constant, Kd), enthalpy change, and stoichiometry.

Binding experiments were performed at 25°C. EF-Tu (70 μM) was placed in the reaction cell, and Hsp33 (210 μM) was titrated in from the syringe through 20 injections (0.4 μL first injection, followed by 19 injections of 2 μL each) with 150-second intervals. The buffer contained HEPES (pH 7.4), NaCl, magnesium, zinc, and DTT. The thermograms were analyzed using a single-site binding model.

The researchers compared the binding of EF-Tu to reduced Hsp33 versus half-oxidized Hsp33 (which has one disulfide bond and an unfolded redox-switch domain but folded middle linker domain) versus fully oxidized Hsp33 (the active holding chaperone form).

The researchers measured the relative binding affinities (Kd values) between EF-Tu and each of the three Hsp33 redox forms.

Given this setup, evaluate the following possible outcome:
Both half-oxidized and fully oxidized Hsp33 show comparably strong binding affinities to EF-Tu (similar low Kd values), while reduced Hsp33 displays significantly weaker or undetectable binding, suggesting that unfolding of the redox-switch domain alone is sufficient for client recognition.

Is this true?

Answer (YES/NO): NO